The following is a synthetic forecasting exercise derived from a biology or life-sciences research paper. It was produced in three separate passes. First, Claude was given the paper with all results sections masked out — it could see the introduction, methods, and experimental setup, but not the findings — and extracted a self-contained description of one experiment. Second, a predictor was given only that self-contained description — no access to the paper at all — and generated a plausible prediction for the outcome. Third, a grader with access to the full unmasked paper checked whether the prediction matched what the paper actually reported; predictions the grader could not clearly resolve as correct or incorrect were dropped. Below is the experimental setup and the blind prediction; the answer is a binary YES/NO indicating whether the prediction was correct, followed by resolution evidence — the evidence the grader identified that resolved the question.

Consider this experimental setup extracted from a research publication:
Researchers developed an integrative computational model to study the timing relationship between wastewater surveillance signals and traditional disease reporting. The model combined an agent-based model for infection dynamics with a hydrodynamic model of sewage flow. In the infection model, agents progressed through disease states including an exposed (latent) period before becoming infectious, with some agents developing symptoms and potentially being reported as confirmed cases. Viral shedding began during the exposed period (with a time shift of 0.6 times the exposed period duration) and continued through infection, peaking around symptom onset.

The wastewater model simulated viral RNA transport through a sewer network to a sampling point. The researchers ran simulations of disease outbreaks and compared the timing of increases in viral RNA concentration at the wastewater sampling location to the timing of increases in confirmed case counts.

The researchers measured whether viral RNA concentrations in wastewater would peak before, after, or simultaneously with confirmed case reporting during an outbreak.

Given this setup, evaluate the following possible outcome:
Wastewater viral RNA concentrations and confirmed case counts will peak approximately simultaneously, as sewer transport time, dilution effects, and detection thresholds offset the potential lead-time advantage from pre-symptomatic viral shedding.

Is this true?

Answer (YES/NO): NO